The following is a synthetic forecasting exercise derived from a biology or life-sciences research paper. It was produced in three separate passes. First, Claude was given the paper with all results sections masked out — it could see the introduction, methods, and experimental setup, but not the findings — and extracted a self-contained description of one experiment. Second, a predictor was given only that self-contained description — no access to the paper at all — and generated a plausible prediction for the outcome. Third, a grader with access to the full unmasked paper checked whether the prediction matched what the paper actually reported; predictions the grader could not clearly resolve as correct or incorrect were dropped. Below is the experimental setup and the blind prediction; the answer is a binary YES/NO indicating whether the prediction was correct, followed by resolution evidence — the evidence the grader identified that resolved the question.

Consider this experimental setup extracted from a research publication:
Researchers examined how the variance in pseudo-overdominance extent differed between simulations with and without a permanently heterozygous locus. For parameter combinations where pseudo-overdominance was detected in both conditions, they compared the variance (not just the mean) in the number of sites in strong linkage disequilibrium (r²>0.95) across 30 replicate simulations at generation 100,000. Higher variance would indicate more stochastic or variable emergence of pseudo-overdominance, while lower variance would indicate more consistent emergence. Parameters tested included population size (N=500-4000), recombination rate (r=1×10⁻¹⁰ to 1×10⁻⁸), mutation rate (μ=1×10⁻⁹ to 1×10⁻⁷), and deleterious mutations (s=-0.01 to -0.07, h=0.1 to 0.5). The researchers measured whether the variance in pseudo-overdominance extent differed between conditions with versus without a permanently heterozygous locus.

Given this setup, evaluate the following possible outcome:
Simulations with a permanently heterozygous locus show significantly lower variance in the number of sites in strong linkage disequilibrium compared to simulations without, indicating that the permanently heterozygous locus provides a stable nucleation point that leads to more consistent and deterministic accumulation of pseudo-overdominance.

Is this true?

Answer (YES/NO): YES